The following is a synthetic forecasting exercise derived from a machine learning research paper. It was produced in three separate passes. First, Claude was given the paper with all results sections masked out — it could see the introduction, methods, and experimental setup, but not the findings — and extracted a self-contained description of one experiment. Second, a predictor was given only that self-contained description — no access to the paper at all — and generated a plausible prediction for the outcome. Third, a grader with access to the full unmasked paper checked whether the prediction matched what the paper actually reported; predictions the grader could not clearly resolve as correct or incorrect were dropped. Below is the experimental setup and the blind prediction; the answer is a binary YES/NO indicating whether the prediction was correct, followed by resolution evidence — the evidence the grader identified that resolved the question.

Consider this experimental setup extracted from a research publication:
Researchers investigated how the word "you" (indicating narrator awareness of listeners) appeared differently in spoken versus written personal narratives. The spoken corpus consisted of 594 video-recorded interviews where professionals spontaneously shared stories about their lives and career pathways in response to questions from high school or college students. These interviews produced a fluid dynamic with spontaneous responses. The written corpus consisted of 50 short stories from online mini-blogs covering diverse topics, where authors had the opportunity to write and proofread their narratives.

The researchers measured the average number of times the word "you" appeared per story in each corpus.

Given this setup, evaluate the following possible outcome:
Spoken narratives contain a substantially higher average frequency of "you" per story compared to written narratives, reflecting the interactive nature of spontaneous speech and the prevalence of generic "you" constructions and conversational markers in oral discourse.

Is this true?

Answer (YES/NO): YES